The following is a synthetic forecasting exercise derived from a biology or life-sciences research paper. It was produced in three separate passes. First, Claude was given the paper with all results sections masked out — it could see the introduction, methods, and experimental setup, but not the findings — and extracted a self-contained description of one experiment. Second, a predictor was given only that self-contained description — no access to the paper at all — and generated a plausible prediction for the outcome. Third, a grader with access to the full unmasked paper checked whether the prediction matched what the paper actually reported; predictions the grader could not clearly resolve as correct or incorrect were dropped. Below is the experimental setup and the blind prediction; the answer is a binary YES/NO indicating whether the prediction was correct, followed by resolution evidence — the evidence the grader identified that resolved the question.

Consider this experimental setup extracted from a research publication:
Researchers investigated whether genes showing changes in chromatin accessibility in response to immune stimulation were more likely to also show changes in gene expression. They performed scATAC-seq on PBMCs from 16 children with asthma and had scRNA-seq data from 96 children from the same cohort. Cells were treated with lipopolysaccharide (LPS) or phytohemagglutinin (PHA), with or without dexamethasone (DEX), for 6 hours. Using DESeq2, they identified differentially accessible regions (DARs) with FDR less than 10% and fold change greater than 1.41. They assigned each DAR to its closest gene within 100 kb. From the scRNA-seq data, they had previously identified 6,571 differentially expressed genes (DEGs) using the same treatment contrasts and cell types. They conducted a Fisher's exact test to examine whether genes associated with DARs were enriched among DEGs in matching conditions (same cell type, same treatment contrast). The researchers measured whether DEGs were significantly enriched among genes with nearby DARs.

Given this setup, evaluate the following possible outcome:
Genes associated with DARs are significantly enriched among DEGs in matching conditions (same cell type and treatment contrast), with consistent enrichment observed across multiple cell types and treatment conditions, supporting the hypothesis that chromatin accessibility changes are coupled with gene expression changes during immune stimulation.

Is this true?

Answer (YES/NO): YES